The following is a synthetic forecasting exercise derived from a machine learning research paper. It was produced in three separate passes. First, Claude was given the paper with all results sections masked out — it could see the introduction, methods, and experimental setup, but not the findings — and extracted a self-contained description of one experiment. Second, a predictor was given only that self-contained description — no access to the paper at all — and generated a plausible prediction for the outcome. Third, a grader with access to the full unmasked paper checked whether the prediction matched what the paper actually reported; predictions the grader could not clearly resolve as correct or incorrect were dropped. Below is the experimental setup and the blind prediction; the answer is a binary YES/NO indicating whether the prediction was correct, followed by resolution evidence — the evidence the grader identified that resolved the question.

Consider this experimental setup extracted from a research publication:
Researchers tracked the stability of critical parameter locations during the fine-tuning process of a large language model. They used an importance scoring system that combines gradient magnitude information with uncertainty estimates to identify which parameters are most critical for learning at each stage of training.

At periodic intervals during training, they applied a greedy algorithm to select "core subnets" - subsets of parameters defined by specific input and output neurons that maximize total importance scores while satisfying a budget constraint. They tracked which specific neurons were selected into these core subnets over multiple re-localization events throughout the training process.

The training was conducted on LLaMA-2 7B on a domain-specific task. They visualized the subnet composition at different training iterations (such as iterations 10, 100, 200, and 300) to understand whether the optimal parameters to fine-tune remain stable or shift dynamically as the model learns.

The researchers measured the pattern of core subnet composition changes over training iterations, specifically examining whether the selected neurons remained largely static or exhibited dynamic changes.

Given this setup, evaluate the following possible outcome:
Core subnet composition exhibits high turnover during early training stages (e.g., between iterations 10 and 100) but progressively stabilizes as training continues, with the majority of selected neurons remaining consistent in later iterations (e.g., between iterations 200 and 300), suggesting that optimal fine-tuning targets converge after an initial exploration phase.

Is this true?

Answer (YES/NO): NO